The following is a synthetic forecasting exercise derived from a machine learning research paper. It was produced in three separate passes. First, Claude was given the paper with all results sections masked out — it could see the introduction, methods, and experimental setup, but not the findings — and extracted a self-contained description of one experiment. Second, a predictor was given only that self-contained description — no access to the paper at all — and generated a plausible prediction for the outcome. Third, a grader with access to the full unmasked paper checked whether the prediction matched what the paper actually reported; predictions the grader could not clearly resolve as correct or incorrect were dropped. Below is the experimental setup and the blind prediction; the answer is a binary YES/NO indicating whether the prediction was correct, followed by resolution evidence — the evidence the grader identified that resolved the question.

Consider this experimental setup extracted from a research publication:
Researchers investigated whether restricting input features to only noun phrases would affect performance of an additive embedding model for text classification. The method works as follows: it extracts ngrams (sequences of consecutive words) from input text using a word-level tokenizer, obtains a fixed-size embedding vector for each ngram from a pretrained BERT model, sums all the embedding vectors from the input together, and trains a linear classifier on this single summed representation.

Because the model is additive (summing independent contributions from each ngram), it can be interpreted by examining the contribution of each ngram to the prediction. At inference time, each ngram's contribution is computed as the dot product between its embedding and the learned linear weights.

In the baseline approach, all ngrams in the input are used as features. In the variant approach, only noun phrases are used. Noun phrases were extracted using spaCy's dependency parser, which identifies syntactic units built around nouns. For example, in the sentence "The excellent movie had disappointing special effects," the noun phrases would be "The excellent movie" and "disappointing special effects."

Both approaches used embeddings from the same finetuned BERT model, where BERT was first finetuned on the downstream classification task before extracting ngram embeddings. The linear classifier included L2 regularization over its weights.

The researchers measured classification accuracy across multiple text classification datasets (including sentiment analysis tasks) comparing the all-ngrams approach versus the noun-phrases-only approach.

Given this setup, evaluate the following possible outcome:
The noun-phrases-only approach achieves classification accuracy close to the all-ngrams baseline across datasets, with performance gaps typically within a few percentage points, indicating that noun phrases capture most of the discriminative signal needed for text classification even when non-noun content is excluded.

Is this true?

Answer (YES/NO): NO